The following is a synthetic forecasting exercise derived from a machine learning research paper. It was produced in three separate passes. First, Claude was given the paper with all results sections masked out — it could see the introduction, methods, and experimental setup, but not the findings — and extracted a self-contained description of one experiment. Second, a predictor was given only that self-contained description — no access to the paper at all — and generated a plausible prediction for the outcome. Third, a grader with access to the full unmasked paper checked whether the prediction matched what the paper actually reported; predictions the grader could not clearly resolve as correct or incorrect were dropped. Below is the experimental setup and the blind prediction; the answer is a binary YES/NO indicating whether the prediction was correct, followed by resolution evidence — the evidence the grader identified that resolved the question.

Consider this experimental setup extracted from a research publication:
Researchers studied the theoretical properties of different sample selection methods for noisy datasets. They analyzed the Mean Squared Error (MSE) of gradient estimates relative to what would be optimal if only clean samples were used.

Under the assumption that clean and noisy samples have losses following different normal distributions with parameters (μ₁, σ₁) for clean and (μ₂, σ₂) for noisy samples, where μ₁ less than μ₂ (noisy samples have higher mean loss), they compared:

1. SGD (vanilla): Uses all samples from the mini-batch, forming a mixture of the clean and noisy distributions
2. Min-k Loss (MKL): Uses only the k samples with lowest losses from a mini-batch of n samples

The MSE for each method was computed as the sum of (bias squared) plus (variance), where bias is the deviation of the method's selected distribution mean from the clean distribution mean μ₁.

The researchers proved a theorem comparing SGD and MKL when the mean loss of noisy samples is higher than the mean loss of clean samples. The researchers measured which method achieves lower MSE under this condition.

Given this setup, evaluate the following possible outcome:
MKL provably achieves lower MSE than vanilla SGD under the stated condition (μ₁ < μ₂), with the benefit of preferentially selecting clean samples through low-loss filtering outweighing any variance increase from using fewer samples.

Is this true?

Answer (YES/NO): YES